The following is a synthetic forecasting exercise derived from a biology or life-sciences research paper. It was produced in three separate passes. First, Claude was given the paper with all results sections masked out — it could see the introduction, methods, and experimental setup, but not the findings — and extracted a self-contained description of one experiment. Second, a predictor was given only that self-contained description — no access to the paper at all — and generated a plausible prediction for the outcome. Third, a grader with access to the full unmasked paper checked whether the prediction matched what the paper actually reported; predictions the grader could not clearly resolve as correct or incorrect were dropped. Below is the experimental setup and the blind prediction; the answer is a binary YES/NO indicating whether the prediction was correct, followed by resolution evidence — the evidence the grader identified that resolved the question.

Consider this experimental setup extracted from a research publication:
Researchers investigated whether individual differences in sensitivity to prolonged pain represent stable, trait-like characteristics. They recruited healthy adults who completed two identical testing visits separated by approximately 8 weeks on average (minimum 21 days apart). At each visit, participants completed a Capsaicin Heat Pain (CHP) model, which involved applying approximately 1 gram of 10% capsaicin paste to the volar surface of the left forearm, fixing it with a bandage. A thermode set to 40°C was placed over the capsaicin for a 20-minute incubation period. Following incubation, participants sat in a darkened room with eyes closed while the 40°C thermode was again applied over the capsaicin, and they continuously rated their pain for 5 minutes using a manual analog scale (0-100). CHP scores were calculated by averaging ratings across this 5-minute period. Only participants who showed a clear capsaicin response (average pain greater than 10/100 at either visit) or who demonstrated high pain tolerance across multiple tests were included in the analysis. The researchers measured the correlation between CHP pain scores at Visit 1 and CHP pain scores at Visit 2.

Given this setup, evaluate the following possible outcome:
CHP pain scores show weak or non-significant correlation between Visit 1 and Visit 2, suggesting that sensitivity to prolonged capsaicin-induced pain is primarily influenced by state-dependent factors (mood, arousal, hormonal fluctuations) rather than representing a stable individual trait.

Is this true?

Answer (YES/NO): NO